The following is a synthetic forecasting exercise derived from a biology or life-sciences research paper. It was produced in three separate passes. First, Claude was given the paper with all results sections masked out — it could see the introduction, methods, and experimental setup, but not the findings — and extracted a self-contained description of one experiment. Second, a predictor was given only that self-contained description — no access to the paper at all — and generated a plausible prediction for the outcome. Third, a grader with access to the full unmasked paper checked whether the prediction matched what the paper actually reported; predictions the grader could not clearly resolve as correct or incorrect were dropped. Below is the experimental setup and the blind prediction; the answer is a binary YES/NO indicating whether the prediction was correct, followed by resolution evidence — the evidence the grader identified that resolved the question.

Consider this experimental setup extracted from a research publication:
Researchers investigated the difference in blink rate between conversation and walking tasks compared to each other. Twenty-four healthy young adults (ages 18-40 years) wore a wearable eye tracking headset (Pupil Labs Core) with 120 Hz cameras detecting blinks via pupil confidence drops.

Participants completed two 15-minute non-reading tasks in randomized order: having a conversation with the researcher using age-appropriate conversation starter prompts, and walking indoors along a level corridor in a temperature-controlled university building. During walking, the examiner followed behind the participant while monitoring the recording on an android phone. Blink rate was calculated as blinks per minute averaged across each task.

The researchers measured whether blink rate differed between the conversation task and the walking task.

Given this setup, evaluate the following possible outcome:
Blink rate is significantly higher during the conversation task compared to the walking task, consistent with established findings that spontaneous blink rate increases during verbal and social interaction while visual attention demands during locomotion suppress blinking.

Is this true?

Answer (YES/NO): NO